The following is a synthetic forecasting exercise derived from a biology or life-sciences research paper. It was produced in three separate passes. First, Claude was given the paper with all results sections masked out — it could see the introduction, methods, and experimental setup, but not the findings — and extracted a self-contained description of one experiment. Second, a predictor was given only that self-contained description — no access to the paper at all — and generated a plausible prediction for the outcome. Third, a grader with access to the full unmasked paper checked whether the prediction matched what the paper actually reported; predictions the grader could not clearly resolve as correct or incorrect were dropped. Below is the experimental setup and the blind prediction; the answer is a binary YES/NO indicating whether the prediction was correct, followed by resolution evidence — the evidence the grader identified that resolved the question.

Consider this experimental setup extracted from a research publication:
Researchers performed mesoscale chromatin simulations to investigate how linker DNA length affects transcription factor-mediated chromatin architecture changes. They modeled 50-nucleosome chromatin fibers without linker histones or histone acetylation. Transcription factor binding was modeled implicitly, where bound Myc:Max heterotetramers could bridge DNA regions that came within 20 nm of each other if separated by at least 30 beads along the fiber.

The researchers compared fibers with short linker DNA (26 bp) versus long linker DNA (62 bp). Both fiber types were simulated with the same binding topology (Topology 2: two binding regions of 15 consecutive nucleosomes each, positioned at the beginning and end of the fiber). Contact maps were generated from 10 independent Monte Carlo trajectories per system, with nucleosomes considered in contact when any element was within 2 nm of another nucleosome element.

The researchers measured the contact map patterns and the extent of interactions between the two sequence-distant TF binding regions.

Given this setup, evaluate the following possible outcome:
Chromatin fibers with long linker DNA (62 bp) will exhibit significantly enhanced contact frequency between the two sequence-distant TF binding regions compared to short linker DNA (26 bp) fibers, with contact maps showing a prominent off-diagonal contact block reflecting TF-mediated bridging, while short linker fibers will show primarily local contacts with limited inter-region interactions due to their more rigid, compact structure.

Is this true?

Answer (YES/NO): YES